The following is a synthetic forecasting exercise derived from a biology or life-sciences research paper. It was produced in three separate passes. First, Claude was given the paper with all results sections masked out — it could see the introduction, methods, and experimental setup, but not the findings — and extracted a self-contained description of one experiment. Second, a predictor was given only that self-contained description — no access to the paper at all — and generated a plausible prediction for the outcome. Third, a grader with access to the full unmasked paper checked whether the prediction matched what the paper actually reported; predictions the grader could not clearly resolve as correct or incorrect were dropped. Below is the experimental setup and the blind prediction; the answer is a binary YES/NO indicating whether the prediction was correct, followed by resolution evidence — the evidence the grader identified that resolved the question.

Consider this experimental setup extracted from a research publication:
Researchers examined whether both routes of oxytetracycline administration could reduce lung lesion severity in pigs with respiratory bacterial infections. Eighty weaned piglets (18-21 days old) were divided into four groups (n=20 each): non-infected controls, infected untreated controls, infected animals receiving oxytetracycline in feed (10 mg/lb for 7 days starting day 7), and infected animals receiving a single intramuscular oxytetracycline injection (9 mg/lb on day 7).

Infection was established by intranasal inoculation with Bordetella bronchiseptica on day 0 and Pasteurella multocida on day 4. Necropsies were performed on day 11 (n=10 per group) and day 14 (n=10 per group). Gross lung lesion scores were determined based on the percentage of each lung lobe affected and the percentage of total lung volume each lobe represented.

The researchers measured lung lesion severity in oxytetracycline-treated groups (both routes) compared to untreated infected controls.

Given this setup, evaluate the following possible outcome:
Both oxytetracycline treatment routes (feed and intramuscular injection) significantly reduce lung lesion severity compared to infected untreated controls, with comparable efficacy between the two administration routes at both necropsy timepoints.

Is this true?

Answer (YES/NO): NO